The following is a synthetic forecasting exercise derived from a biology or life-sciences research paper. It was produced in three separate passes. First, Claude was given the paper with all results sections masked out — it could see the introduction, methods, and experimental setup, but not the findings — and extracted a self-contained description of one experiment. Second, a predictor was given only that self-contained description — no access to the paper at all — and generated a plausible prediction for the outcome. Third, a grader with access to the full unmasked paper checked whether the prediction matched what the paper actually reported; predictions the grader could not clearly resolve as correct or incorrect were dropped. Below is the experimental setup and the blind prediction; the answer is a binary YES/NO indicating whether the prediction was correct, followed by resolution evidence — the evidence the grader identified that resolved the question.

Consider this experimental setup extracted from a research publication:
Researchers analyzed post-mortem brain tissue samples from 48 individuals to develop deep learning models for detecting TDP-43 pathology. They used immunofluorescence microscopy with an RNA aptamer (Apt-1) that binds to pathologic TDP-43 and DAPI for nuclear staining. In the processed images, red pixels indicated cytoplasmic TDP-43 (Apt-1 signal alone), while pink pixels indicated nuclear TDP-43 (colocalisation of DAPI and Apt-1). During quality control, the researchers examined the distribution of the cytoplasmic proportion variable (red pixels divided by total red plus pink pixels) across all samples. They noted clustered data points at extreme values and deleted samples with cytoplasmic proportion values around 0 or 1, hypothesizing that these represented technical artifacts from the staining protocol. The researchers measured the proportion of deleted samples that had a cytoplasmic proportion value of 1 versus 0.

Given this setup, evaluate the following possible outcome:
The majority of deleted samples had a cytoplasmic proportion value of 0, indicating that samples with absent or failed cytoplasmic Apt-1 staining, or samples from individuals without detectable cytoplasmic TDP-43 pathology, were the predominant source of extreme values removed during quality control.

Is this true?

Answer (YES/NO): NO